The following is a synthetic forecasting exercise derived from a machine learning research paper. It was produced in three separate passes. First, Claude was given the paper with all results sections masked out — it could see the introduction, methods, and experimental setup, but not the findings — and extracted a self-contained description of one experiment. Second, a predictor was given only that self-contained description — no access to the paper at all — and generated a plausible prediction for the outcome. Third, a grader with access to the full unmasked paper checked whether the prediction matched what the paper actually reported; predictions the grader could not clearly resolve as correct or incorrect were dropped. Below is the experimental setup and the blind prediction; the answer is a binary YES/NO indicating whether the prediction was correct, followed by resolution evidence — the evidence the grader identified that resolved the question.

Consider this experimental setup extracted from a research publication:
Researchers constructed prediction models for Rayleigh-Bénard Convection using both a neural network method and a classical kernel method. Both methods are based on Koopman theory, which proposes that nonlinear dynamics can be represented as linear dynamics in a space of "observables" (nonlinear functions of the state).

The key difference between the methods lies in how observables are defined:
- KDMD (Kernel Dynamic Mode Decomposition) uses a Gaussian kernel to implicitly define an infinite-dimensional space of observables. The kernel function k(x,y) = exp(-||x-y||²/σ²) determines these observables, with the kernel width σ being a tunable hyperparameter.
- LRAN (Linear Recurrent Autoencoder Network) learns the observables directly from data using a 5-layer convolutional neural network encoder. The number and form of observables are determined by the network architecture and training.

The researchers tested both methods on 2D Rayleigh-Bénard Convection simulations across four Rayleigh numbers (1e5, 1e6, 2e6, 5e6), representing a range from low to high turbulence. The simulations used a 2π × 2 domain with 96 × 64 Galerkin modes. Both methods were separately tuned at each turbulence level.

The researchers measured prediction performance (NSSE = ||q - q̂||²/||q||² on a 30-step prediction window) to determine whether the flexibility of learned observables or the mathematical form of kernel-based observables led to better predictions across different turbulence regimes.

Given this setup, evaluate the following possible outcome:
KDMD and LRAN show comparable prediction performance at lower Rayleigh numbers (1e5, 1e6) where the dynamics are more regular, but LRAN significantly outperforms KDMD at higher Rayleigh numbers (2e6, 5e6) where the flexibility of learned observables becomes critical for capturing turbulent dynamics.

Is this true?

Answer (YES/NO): NO